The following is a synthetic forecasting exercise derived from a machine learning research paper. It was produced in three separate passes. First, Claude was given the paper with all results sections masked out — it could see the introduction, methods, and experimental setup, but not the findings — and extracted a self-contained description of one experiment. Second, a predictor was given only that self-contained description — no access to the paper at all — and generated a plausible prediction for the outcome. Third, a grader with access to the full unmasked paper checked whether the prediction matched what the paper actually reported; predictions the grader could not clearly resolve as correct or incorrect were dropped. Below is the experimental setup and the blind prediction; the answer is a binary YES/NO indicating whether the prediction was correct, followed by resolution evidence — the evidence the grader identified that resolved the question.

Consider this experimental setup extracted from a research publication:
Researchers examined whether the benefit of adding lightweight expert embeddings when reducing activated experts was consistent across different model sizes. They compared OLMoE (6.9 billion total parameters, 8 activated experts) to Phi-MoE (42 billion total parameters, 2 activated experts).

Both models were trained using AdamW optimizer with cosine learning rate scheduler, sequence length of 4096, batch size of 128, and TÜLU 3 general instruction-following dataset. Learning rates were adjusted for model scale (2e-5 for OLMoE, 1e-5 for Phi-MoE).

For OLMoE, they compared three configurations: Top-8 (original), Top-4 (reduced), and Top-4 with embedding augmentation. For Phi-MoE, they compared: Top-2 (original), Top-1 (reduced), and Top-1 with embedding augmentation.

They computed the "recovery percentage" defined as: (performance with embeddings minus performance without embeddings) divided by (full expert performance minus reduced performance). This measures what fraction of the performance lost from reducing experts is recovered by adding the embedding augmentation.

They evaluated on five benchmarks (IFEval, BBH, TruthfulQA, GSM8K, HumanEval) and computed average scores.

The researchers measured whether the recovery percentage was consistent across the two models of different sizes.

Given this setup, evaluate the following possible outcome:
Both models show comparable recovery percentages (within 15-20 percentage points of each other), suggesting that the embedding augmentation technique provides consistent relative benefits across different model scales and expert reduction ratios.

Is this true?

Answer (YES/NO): YES